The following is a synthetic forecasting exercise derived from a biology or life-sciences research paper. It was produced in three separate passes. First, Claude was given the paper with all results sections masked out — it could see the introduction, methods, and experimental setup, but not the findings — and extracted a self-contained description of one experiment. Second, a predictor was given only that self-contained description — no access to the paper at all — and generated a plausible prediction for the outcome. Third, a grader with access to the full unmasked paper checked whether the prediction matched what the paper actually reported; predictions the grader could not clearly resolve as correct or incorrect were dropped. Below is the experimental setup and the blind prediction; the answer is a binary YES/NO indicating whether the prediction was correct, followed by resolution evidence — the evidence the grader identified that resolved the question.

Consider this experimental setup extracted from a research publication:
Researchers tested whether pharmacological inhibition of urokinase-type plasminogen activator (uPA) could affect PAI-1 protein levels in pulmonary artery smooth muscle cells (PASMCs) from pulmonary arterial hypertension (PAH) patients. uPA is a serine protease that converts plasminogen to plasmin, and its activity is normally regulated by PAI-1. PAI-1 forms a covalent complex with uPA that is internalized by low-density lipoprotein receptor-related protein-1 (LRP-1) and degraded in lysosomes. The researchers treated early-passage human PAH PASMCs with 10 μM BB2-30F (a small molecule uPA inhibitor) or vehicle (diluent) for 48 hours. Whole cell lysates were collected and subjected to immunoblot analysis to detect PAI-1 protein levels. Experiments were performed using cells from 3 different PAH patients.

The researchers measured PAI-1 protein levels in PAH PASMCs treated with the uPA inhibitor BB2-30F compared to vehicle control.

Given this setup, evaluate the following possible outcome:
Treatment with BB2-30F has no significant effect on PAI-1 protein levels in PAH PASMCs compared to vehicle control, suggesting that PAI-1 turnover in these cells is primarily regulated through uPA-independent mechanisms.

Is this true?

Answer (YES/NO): NO